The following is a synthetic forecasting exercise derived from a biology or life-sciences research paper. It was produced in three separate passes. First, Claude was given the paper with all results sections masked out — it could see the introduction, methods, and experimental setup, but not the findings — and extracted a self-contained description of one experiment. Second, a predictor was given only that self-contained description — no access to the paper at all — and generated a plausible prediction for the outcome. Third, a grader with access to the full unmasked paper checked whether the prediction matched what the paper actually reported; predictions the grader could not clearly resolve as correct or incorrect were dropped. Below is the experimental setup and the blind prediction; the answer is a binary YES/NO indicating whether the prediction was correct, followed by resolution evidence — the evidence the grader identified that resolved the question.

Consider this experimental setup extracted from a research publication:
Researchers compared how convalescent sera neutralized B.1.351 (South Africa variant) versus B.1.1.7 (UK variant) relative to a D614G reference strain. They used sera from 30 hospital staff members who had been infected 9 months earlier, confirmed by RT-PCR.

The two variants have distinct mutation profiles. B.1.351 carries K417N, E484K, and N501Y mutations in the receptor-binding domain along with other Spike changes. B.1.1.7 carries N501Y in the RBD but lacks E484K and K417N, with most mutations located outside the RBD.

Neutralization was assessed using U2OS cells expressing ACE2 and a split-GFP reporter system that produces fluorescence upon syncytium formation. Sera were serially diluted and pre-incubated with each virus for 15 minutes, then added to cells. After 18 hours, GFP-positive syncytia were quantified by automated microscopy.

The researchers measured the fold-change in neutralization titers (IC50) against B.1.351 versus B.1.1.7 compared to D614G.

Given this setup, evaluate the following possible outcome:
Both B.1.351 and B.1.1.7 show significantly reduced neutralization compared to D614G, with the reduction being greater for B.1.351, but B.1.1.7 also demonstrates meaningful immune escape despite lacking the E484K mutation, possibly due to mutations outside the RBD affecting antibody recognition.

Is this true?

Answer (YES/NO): NO